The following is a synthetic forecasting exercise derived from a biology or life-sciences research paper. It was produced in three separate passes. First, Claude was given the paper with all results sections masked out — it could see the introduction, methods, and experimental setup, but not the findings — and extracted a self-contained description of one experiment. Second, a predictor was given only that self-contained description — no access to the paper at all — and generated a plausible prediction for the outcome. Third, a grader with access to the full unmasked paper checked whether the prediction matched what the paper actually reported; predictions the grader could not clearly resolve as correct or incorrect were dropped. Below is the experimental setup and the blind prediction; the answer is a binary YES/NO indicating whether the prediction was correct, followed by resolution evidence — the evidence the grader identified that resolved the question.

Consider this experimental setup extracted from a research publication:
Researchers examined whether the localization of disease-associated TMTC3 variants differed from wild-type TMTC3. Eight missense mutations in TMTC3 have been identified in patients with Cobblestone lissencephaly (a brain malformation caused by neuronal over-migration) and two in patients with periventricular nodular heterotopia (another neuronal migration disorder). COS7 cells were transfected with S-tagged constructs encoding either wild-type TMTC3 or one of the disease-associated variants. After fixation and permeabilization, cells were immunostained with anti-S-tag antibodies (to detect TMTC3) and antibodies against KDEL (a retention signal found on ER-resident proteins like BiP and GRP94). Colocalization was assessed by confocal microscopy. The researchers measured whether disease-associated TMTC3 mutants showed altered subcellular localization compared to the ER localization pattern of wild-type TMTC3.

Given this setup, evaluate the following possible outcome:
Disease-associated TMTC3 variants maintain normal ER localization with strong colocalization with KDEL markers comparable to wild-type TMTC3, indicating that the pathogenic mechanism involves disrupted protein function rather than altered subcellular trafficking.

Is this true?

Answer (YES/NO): YES